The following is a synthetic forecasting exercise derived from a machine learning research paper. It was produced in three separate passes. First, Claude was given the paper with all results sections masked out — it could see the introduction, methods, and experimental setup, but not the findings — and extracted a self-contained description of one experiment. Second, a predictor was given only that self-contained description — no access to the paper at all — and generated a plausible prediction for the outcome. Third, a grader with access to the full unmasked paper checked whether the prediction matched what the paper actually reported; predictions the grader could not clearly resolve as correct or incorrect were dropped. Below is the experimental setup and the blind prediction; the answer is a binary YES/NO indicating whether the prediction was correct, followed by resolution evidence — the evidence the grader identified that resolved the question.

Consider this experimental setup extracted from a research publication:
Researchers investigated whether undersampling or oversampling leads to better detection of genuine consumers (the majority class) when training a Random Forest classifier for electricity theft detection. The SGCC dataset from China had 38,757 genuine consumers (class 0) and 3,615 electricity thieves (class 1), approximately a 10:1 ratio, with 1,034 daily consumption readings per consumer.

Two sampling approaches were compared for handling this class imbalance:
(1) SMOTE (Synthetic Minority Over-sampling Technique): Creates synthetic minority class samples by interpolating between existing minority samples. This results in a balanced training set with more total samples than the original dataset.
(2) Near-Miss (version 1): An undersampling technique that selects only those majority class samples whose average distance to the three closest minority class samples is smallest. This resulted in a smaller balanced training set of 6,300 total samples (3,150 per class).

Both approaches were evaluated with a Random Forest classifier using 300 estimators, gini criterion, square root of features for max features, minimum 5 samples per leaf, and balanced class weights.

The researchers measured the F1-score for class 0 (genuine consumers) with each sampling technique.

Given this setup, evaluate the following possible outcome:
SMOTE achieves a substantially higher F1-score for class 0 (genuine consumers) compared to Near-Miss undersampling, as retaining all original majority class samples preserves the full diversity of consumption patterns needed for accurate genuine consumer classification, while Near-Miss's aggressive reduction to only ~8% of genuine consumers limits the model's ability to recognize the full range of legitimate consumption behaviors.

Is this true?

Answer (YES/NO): NO